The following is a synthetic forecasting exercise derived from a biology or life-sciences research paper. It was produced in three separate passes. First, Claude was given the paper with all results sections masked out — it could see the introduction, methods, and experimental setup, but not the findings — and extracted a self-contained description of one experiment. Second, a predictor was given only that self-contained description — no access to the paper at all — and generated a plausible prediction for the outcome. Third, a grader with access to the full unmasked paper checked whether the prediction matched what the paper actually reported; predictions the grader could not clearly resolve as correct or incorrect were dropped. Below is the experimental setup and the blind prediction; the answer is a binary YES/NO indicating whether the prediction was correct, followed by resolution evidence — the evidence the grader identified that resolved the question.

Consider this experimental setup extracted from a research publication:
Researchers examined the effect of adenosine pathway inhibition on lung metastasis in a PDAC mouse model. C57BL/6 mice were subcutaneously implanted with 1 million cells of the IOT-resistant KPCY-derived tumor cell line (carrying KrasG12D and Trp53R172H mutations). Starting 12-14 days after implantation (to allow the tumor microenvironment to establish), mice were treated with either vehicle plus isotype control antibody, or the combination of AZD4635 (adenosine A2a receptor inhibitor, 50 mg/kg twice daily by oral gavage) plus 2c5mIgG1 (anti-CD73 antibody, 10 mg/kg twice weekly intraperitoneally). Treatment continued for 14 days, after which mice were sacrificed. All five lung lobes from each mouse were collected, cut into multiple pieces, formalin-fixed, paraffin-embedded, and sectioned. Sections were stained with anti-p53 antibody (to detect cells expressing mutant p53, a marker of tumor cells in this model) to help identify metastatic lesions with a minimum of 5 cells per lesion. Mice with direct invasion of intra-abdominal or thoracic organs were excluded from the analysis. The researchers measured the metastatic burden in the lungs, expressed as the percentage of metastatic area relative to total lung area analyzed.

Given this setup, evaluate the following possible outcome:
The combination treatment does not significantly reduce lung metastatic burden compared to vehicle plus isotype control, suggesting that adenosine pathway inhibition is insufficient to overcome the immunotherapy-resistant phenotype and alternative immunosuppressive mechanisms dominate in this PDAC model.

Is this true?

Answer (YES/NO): NO